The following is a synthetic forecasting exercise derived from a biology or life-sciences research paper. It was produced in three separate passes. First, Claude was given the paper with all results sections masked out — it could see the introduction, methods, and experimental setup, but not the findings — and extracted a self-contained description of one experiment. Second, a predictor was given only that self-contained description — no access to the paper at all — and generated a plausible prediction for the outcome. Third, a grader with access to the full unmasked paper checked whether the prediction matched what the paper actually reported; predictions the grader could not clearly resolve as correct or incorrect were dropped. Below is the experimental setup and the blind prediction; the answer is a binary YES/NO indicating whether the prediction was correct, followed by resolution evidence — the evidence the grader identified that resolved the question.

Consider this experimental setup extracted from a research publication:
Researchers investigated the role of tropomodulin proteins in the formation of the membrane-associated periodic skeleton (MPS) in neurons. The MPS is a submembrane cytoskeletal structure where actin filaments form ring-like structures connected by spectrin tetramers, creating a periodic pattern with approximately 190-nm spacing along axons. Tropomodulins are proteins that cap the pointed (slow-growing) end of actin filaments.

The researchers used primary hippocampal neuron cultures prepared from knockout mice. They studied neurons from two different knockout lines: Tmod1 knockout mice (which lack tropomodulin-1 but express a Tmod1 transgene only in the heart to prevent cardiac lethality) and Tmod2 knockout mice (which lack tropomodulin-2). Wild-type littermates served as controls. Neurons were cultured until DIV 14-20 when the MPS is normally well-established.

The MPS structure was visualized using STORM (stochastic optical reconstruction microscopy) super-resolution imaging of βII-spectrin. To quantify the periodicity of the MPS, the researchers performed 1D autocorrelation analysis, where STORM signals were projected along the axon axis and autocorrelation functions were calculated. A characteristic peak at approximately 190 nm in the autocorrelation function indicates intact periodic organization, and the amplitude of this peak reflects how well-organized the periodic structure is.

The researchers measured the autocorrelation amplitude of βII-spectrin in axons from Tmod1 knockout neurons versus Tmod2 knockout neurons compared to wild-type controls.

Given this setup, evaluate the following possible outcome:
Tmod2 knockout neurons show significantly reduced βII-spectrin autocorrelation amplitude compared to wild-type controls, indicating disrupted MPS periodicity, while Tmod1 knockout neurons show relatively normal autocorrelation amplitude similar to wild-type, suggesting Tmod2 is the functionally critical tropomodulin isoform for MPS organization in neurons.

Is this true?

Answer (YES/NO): NO